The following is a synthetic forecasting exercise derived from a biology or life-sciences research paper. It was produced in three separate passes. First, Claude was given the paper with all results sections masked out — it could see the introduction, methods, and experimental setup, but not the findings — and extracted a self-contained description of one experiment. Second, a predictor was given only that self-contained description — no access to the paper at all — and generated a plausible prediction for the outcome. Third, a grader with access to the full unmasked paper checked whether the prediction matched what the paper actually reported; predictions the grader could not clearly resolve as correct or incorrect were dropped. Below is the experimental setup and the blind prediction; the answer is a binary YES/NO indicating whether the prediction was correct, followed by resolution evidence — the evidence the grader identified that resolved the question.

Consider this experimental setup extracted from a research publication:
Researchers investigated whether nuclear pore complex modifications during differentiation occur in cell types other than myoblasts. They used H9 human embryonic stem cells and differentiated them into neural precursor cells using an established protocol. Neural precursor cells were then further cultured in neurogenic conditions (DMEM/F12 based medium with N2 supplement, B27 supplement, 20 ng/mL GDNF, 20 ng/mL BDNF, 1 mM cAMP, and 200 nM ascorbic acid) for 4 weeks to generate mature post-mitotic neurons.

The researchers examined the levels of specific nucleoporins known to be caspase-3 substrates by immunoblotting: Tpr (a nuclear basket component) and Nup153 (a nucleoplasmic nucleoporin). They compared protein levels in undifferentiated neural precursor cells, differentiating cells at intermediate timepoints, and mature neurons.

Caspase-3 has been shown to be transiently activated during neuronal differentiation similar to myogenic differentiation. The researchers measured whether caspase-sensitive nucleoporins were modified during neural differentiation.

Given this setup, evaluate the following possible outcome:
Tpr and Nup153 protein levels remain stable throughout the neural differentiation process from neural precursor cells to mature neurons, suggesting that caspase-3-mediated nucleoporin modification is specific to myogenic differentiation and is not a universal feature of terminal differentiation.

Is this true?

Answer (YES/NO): NO